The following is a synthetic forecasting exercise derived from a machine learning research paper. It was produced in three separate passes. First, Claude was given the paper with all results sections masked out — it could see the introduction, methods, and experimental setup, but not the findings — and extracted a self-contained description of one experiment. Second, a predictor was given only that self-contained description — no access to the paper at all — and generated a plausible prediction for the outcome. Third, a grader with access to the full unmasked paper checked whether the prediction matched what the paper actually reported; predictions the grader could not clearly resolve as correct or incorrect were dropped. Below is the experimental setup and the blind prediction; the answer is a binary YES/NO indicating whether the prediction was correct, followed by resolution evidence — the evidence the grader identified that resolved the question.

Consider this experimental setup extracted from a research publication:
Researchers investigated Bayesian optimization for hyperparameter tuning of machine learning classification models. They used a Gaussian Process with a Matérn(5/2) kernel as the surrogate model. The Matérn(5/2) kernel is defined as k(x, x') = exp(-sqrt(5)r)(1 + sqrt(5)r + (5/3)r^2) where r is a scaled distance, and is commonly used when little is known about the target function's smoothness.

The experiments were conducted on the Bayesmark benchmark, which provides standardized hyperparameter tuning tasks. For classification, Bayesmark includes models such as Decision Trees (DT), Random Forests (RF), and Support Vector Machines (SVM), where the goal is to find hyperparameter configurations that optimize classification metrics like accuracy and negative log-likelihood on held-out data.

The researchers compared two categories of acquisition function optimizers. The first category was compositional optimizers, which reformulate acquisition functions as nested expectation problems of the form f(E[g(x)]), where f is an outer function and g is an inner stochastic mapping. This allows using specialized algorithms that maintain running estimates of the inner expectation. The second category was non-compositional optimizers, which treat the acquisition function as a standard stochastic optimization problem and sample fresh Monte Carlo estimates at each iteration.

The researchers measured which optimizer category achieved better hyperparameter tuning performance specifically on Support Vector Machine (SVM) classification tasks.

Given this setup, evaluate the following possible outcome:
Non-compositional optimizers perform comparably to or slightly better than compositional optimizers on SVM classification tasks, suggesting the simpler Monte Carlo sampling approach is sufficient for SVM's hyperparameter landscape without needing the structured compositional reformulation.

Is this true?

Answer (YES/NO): YES